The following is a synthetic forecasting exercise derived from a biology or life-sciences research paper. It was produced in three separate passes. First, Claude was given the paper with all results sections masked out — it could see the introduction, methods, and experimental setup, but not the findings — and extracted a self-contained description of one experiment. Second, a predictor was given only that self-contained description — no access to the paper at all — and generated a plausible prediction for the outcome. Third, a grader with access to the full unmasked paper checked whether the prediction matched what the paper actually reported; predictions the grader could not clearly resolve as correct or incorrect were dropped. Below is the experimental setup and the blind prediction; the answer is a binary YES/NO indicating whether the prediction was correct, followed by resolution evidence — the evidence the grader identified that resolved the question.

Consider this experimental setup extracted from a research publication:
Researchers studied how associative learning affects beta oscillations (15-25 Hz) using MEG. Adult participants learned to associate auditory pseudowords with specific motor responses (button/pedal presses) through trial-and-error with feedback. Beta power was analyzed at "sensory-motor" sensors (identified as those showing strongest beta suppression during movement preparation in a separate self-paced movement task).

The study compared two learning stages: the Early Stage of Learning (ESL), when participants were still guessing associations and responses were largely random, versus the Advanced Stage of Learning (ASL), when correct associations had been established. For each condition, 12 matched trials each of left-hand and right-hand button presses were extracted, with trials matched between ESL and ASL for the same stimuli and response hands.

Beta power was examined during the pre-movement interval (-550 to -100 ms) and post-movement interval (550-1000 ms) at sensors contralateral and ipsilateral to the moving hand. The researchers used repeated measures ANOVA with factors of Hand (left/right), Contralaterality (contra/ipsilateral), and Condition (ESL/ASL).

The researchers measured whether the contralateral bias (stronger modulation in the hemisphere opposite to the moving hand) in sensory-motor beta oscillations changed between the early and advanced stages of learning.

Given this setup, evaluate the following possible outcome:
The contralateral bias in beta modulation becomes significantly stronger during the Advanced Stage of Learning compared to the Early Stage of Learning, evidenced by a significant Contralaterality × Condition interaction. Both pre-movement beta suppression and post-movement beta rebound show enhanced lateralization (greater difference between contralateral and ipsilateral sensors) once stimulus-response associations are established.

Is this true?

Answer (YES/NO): NO